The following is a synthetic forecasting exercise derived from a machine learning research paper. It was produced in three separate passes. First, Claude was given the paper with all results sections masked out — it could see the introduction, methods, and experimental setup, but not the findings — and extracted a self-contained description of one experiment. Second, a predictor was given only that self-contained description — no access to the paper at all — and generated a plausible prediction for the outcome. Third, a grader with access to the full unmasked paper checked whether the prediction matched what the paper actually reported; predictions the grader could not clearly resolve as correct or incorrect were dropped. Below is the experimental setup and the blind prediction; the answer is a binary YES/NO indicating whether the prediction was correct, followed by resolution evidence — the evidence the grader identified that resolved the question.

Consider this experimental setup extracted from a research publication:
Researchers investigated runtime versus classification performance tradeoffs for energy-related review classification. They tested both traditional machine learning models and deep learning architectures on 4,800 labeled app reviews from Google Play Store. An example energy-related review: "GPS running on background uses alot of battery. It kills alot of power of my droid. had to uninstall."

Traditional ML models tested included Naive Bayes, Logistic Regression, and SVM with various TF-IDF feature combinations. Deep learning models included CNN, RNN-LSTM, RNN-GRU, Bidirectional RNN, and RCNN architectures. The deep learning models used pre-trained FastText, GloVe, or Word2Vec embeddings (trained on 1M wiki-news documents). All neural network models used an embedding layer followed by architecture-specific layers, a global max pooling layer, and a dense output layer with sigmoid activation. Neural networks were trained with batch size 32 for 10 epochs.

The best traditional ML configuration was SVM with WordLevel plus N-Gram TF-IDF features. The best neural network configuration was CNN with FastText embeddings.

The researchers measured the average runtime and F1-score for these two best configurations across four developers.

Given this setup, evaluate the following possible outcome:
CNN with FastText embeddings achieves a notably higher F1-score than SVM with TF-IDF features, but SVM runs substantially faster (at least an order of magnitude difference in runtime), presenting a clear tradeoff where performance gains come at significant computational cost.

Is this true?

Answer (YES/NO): NO